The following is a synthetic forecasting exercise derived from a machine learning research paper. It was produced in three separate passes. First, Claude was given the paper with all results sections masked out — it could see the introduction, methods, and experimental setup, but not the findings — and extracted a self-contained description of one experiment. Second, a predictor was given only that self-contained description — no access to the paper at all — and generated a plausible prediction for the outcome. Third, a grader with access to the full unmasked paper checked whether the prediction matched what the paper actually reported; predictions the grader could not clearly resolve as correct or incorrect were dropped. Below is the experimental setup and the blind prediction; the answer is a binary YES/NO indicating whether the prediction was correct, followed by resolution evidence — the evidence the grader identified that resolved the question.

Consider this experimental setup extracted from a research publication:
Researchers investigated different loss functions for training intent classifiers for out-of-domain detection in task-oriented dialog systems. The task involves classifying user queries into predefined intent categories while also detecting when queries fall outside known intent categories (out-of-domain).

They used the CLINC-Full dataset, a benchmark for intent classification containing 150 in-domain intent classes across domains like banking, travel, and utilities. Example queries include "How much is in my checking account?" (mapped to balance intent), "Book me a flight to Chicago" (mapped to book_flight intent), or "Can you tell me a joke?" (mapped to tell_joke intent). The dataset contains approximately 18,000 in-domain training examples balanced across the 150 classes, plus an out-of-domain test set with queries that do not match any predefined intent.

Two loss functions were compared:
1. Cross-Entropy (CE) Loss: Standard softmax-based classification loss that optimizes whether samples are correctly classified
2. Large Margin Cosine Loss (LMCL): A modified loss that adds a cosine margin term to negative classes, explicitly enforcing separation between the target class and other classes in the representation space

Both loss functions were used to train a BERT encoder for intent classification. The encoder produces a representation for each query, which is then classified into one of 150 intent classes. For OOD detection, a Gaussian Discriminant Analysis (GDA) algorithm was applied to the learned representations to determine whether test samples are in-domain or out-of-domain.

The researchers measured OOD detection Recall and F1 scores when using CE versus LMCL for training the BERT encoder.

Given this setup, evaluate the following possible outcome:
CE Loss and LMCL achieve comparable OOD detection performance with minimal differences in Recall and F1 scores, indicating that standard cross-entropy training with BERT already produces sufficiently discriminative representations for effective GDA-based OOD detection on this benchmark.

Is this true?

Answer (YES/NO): YES